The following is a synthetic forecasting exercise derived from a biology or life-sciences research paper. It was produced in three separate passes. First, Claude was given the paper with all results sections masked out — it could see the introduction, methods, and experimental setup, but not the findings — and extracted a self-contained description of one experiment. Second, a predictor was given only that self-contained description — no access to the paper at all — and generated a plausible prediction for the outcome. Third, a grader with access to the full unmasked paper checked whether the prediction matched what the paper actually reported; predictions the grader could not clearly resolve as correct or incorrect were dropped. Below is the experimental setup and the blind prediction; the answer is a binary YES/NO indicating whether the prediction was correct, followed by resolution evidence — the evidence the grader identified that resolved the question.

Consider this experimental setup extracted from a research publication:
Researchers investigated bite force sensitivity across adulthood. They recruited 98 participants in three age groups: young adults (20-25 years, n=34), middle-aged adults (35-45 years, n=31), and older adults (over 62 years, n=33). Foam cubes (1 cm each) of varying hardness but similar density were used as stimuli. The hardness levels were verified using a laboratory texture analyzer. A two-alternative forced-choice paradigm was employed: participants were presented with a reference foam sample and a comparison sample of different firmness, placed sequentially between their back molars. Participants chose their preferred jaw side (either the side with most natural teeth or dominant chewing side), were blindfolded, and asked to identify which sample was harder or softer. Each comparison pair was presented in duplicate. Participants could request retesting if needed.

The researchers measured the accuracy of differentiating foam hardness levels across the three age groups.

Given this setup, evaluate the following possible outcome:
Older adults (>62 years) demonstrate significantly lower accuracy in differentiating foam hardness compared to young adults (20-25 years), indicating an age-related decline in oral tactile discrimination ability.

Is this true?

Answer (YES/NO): NO